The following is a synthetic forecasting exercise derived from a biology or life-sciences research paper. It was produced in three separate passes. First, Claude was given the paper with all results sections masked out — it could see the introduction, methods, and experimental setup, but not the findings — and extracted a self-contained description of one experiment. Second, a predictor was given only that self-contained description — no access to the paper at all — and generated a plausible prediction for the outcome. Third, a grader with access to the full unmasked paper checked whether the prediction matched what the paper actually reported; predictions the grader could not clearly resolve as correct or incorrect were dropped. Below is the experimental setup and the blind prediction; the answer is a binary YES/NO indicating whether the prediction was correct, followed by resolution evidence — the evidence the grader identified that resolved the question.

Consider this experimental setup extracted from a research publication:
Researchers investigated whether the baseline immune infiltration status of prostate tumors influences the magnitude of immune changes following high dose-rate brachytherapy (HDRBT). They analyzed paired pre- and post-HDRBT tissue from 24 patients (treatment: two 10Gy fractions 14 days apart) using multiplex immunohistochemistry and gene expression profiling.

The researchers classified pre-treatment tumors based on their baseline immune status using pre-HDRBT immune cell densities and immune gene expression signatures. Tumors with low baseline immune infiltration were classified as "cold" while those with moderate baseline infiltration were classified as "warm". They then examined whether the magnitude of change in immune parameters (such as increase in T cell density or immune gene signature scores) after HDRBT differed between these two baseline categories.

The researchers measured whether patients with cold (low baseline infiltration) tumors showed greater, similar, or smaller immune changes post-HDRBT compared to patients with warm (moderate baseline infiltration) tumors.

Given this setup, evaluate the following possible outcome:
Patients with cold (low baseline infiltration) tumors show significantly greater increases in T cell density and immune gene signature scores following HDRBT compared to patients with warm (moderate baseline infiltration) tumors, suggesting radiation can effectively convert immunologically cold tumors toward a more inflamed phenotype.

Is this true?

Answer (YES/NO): NO